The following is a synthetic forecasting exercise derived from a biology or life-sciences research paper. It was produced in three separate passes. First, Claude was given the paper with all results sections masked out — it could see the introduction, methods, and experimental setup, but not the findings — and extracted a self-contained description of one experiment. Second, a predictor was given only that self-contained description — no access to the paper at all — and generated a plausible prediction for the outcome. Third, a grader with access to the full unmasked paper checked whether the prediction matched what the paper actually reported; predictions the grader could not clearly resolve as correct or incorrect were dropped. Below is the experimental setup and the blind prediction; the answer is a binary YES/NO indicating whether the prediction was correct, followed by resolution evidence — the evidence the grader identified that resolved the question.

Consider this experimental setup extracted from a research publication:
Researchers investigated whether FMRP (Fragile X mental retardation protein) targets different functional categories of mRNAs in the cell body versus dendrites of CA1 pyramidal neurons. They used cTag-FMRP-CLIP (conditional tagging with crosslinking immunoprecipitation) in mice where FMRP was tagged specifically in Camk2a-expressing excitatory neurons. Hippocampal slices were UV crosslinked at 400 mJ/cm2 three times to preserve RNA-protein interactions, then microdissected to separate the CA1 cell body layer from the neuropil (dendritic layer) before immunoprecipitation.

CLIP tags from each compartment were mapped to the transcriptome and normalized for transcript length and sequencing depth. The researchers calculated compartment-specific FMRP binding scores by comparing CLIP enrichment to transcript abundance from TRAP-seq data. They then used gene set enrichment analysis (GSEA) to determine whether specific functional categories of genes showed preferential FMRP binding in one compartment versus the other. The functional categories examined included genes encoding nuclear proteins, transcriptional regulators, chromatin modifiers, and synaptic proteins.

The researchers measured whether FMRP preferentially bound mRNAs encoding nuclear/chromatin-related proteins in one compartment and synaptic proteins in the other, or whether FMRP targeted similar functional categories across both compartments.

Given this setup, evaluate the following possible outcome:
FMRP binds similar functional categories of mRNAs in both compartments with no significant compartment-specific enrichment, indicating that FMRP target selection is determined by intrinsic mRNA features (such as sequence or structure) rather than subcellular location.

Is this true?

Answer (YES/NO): NO